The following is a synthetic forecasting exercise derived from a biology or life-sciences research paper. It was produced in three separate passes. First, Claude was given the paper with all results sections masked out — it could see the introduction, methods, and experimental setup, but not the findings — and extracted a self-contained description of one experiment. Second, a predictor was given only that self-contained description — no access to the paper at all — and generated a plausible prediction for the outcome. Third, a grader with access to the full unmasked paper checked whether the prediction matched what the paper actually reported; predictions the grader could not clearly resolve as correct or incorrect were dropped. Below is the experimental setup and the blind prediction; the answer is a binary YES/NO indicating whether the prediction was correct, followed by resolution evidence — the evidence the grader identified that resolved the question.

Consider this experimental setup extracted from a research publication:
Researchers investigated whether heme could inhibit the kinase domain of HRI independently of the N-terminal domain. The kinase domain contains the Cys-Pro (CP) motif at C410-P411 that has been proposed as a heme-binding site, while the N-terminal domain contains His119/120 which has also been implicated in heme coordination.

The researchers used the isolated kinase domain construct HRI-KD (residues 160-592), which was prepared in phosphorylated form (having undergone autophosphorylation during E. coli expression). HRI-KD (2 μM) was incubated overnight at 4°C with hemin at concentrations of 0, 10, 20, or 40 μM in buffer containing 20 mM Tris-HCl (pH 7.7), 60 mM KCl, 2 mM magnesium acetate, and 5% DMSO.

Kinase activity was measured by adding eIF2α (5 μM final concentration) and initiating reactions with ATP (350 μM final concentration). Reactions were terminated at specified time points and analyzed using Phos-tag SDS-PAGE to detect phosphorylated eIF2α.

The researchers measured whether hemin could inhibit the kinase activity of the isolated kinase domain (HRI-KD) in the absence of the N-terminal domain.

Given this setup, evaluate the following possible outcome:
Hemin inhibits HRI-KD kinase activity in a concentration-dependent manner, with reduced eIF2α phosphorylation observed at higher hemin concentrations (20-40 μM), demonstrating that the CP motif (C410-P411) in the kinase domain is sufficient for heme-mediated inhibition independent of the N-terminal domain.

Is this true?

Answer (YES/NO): YES